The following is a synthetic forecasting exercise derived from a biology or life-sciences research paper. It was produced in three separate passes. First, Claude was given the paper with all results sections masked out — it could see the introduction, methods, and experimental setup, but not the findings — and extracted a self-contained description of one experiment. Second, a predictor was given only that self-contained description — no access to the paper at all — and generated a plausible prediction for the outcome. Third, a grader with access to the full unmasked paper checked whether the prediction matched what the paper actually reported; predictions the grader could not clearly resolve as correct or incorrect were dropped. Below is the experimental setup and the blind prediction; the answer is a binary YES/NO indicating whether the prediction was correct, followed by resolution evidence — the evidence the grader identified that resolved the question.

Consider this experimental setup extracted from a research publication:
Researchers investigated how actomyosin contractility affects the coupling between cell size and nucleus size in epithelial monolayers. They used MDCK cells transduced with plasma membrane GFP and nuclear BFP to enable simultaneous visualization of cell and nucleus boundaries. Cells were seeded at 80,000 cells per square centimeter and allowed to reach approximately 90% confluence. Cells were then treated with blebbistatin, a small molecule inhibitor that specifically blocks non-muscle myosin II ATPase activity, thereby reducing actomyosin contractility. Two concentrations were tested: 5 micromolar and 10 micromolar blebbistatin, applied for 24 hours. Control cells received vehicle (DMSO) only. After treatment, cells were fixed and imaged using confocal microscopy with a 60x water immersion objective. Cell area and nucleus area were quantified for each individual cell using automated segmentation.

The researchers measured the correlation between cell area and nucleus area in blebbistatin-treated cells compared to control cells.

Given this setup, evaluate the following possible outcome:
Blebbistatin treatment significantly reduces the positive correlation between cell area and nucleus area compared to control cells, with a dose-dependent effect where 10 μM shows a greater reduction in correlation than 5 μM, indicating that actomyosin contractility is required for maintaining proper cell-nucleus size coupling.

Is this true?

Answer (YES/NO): YES